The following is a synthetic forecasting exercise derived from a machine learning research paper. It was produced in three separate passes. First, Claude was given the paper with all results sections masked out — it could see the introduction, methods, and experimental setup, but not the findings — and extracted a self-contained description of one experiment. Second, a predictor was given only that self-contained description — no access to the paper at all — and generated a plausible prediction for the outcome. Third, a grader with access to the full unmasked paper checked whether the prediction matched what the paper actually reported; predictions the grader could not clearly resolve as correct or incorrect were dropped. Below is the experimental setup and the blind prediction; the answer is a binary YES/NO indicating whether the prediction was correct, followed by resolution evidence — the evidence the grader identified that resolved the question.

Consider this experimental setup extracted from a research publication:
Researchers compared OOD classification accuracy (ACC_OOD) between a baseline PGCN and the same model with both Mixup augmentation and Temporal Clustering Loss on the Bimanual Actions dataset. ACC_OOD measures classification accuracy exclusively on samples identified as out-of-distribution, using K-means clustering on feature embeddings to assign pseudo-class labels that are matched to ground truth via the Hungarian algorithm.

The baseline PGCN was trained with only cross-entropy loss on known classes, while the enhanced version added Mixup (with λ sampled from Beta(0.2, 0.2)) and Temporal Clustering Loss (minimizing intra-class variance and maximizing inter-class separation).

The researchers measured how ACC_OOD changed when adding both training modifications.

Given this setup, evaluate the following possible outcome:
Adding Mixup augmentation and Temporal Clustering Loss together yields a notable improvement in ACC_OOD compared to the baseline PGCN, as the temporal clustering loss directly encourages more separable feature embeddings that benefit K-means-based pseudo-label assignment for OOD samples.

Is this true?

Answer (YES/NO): NO